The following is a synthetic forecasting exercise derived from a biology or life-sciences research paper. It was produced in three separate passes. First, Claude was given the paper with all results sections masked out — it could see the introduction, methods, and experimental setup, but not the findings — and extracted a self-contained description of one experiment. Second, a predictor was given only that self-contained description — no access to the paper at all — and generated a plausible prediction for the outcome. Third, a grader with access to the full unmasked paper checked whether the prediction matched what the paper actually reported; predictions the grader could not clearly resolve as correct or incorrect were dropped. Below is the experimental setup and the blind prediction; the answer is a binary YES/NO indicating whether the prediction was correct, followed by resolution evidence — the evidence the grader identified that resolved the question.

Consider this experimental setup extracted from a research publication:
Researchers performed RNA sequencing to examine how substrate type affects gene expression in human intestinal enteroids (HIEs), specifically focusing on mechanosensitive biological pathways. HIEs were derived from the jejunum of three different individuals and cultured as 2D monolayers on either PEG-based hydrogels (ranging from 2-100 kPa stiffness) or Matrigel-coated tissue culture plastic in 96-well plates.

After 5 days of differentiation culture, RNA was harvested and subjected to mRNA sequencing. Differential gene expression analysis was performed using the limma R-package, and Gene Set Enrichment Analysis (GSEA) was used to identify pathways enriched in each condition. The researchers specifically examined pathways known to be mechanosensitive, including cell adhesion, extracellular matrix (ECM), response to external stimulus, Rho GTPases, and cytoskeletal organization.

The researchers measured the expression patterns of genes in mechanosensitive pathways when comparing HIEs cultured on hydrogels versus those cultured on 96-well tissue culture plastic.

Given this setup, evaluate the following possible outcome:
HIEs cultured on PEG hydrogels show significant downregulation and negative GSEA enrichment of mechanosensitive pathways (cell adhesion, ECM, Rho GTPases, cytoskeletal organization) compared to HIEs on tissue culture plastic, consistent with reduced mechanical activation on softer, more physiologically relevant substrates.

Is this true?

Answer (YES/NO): NO